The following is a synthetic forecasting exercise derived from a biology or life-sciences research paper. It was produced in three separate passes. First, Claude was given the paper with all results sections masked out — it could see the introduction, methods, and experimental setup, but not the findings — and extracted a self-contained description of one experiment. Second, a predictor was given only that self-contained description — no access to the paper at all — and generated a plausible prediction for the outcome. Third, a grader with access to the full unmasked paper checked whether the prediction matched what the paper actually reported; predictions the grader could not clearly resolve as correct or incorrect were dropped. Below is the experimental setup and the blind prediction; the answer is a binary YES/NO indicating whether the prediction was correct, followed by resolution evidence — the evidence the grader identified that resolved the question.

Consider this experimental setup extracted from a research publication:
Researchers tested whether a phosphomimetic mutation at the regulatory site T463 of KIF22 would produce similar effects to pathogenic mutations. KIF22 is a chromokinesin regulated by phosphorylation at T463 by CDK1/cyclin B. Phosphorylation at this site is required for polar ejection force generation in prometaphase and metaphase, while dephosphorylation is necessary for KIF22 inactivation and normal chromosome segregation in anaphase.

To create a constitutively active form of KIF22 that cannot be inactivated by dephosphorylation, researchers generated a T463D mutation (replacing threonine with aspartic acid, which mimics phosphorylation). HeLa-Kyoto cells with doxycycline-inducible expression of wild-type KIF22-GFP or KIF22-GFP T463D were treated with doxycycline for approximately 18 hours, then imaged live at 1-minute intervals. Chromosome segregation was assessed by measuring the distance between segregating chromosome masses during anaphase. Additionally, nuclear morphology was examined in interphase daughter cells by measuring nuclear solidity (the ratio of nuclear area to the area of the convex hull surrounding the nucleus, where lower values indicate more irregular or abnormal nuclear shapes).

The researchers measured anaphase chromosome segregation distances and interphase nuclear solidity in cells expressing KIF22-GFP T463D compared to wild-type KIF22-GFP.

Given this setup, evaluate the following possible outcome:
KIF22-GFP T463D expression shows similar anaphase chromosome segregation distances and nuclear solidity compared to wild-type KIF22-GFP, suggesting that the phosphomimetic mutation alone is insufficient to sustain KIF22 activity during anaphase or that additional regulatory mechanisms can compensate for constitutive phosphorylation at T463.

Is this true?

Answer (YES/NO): NO